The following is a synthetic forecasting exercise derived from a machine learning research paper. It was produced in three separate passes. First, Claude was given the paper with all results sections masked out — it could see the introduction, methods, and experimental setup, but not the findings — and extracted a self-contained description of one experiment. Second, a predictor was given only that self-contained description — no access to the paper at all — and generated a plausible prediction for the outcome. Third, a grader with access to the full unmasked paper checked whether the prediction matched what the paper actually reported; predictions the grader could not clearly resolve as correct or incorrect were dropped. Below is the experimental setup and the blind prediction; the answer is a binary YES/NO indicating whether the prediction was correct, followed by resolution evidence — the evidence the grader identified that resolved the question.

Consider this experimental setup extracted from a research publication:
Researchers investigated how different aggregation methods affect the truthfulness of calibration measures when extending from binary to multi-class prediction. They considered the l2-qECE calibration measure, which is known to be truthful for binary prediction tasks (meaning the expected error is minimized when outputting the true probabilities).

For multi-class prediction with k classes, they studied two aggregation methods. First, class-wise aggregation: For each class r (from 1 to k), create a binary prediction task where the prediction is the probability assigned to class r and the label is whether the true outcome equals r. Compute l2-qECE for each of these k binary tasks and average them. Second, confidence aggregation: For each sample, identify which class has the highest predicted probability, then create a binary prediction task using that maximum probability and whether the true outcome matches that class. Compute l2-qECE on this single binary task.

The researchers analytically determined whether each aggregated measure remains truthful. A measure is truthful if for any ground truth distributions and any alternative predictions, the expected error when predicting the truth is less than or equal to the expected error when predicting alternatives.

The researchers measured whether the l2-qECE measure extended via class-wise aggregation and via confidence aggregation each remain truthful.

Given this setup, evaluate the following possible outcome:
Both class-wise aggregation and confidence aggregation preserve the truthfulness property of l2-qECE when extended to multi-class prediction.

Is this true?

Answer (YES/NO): NO